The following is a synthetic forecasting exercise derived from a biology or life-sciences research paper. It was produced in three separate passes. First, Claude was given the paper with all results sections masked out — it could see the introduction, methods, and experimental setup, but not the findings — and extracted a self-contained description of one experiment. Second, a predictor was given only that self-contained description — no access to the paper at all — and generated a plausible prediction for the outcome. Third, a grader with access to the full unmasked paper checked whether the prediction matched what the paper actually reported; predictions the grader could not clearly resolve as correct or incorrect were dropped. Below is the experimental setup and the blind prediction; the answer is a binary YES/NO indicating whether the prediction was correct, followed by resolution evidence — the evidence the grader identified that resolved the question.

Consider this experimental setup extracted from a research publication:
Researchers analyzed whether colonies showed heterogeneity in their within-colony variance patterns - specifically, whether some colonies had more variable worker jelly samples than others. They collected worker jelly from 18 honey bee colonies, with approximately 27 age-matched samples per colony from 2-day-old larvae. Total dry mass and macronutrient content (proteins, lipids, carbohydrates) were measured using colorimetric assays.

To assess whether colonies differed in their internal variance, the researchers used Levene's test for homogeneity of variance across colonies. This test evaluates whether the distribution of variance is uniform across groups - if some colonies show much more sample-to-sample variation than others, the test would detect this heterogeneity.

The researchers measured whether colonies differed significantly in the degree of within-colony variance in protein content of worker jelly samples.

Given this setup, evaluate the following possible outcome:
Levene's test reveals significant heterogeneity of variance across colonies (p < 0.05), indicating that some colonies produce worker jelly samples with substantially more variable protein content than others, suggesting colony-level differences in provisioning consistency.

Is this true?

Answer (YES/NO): YES